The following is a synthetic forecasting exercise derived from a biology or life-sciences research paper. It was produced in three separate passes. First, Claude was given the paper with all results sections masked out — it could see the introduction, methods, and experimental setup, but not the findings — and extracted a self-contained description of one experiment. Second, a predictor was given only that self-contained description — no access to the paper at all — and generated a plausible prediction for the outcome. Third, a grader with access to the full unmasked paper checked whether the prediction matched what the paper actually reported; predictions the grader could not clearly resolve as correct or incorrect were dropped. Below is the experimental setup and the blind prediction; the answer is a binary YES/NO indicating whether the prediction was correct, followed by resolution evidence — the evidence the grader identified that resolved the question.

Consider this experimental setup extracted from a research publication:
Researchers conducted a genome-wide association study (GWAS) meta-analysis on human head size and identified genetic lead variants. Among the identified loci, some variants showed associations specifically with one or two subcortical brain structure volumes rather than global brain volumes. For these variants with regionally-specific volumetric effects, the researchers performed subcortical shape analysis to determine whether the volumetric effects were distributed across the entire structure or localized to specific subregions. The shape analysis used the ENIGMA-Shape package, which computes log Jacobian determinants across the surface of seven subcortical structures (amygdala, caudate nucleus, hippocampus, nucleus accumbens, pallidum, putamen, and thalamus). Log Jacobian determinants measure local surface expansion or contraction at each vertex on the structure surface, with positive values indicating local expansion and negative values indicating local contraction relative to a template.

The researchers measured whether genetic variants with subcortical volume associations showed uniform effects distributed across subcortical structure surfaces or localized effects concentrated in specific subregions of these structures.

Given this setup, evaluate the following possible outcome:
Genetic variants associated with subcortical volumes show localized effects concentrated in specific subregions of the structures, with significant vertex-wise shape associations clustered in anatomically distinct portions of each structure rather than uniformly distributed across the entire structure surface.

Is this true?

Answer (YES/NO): YES